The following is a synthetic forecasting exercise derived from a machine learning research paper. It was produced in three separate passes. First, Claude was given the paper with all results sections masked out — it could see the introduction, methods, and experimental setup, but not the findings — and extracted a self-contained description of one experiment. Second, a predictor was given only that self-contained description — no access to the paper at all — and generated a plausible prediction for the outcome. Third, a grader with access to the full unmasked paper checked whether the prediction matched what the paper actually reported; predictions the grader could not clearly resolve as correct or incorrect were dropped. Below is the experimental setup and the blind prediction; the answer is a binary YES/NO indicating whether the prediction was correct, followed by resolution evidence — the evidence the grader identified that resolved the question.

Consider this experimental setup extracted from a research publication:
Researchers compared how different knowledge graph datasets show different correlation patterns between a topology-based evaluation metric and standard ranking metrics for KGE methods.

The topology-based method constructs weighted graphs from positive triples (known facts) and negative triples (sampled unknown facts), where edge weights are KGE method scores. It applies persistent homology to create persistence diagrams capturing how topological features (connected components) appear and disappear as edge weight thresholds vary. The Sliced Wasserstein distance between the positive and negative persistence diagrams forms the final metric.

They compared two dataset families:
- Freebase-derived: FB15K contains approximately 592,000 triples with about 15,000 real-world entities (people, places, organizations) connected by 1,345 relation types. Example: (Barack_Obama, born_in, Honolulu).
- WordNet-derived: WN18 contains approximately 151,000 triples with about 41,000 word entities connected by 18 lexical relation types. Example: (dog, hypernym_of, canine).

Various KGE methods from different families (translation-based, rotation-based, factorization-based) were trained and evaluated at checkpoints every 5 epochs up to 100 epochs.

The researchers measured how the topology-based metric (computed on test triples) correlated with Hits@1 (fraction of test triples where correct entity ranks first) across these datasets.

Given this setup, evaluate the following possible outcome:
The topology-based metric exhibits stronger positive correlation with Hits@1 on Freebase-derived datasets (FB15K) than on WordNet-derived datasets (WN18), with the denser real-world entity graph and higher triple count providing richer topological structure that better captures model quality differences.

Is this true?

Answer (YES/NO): NO